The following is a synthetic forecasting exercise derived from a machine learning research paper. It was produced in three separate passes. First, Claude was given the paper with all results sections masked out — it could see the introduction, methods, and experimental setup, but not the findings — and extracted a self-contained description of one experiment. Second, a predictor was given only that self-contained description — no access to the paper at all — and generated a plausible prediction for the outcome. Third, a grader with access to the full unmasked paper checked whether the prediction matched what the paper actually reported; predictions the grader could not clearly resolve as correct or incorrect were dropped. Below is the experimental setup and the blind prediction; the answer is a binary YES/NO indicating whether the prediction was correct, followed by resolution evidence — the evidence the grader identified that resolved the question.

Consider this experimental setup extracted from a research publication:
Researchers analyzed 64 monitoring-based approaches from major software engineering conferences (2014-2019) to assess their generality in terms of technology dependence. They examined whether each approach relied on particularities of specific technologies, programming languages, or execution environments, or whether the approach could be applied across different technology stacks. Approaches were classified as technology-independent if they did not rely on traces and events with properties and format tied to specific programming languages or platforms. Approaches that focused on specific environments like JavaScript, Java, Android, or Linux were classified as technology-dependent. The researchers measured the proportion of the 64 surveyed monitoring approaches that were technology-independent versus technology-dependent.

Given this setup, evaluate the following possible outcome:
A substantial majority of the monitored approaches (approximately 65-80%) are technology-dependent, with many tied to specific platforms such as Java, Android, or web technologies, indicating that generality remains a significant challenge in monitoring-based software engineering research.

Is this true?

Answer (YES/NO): YES